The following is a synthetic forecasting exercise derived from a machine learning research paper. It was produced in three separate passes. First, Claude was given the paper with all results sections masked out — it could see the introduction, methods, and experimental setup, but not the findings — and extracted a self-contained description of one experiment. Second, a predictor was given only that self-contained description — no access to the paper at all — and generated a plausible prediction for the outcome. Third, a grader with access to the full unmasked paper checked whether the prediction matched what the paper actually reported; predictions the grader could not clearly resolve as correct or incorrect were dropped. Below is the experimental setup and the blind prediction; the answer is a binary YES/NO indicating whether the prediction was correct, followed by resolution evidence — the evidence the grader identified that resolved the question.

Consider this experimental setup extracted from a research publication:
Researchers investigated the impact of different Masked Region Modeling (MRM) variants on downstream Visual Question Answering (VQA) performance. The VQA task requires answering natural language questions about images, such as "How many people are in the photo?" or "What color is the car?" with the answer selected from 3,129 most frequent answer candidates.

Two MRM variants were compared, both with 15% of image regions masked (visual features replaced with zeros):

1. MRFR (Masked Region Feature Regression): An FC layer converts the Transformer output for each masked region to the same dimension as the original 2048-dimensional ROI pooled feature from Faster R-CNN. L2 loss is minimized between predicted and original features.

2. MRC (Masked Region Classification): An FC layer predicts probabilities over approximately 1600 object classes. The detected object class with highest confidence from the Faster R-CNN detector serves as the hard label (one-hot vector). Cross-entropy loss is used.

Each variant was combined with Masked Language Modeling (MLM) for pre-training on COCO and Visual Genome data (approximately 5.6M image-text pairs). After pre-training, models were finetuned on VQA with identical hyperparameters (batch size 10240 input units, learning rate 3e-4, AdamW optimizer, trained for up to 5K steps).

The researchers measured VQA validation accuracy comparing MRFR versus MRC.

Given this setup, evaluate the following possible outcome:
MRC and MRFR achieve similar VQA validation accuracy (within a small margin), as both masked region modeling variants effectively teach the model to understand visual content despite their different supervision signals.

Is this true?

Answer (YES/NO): NO